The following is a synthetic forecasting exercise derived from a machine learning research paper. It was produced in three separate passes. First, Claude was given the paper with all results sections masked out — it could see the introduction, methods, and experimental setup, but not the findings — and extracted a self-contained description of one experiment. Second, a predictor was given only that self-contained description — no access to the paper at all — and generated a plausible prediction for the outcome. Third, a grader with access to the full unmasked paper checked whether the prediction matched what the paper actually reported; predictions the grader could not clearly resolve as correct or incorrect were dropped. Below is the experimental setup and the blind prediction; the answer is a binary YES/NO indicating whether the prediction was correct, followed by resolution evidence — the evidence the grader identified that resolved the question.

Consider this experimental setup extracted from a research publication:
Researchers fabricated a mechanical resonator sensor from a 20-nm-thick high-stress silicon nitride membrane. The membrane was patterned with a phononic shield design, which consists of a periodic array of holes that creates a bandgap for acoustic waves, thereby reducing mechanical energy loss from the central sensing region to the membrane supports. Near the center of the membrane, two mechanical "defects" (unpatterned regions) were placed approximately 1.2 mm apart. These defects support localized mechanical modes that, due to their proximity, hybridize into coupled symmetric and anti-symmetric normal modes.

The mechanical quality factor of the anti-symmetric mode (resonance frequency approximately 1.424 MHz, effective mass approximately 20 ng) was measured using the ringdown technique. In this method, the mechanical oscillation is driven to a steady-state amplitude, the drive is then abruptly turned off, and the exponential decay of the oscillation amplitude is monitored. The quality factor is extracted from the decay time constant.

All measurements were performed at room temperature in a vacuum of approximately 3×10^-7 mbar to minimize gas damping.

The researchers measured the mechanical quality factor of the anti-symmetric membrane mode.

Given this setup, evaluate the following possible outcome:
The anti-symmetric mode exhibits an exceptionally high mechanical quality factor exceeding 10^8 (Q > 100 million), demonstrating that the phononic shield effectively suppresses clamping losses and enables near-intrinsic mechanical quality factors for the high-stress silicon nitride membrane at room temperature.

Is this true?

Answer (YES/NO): NO